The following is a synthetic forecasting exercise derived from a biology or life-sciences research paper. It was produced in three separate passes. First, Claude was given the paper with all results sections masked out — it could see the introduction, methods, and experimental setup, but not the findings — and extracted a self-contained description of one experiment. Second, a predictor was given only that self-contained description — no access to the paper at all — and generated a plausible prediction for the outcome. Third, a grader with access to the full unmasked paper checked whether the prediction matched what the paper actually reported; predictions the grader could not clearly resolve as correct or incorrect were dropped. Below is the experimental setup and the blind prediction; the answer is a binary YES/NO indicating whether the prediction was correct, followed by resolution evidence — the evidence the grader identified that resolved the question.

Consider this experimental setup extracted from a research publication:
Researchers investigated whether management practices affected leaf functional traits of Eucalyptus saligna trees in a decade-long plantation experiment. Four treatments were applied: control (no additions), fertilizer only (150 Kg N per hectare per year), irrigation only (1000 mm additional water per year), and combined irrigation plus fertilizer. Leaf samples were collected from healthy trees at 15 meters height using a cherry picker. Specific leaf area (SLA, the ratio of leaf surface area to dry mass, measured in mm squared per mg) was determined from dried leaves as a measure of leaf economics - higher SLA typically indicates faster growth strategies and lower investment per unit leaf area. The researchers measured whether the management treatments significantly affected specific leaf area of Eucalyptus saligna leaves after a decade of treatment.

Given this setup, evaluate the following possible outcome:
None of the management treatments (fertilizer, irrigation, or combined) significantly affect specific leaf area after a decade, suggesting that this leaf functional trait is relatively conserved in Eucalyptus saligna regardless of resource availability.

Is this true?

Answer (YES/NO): NO